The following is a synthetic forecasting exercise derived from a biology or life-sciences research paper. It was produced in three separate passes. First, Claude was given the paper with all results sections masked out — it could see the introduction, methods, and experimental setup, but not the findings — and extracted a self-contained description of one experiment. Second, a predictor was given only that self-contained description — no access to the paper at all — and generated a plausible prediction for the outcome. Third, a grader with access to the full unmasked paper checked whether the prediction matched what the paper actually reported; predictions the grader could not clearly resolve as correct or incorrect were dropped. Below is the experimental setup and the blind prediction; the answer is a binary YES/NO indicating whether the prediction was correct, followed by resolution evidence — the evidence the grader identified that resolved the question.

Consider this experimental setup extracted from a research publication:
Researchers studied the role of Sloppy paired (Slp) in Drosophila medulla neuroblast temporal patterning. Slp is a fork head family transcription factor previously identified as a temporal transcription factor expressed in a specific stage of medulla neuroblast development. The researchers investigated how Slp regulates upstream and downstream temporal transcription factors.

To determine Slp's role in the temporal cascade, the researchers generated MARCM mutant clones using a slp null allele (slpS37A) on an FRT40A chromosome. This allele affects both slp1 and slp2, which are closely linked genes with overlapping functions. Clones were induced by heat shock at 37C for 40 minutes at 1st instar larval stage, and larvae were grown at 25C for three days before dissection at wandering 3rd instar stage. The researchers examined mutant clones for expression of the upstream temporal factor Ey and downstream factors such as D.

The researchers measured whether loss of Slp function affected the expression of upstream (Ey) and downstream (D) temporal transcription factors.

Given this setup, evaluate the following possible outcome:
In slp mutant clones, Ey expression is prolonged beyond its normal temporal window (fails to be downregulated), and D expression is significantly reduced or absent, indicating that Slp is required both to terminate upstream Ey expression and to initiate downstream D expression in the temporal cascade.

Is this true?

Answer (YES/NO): YES